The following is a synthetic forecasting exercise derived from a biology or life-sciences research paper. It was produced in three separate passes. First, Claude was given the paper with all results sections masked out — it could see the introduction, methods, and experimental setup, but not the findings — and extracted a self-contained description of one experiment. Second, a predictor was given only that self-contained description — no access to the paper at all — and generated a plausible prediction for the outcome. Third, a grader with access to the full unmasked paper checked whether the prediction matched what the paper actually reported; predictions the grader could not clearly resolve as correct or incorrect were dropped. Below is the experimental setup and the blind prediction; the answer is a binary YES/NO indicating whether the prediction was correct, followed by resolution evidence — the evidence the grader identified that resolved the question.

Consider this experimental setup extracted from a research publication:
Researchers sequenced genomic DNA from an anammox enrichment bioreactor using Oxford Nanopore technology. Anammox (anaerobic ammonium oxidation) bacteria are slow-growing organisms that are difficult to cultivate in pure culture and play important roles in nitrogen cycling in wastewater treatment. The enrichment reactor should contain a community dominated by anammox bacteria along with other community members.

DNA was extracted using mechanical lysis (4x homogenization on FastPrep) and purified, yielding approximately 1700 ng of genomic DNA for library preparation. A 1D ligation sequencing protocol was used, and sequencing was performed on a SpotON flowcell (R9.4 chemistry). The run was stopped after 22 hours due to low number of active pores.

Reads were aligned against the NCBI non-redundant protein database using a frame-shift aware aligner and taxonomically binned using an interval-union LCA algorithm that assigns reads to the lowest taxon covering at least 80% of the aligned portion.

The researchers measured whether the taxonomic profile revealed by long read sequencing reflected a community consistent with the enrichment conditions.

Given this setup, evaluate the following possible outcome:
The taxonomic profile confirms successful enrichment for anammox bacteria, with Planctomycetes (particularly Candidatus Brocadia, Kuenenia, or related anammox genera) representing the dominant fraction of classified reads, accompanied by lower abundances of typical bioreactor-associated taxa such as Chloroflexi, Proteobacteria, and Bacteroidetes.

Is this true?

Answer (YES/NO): NO